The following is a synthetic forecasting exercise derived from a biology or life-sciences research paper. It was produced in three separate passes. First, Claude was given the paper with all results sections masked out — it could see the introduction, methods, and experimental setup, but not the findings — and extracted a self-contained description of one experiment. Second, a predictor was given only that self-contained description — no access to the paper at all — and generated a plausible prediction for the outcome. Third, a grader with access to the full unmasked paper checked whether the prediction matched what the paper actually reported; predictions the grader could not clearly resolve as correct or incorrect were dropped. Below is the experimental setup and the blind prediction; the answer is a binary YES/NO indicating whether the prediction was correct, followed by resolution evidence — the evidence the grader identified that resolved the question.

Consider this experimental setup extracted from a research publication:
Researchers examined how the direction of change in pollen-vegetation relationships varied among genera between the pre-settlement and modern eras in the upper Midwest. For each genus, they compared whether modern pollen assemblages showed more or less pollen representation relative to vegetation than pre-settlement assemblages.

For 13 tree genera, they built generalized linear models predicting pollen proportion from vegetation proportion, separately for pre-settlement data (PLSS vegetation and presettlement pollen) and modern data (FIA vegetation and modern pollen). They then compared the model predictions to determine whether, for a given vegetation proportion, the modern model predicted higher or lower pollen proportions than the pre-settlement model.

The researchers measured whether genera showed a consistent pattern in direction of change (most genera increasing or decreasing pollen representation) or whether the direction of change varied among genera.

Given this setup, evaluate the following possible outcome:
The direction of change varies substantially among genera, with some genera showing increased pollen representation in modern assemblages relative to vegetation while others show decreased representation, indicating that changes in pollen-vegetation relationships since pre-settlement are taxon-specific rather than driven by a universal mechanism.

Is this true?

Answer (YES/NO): NO